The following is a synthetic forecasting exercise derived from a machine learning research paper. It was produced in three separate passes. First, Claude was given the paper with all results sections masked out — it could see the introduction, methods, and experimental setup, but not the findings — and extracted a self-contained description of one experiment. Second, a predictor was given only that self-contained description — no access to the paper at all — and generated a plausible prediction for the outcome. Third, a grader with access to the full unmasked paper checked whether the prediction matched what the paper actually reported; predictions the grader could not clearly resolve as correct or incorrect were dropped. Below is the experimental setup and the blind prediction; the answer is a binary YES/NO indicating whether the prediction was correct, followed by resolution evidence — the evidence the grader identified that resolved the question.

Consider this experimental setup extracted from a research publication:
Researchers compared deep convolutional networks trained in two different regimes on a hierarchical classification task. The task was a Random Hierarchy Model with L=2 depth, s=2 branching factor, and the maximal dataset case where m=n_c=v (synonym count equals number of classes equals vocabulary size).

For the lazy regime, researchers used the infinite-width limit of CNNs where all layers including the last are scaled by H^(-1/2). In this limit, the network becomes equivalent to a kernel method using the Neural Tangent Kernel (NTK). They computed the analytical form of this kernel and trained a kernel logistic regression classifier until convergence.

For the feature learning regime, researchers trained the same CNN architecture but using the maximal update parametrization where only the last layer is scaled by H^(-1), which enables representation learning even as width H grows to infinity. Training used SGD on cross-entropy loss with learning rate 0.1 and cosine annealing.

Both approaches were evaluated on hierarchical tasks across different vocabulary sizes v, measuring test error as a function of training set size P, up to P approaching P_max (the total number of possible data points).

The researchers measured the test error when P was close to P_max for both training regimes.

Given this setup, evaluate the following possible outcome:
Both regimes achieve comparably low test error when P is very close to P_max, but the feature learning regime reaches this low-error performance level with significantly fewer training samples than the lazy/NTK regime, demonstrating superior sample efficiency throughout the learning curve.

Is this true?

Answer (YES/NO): NO